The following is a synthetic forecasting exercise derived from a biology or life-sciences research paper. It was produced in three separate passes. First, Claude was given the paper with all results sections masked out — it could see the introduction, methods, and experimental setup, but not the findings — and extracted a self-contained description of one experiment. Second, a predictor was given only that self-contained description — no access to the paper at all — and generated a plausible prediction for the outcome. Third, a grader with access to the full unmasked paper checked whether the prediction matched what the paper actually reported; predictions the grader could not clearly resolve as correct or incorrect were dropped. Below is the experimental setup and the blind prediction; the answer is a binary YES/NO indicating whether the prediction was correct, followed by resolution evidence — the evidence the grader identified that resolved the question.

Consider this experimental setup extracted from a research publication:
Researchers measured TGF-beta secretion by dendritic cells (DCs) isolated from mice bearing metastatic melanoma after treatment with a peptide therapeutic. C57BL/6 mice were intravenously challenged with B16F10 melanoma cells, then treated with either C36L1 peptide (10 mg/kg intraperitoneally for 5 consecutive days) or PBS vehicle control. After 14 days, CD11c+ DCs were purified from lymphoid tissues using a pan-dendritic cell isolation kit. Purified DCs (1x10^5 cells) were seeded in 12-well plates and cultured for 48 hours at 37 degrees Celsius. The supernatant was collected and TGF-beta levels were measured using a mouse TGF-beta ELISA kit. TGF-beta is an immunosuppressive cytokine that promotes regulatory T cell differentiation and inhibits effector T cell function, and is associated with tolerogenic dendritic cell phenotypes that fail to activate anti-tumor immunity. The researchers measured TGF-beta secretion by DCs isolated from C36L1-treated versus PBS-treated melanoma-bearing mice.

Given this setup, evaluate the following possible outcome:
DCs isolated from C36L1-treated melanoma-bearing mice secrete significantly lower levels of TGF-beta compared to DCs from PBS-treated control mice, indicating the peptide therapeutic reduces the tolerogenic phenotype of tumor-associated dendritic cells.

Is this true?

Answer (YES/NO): YES